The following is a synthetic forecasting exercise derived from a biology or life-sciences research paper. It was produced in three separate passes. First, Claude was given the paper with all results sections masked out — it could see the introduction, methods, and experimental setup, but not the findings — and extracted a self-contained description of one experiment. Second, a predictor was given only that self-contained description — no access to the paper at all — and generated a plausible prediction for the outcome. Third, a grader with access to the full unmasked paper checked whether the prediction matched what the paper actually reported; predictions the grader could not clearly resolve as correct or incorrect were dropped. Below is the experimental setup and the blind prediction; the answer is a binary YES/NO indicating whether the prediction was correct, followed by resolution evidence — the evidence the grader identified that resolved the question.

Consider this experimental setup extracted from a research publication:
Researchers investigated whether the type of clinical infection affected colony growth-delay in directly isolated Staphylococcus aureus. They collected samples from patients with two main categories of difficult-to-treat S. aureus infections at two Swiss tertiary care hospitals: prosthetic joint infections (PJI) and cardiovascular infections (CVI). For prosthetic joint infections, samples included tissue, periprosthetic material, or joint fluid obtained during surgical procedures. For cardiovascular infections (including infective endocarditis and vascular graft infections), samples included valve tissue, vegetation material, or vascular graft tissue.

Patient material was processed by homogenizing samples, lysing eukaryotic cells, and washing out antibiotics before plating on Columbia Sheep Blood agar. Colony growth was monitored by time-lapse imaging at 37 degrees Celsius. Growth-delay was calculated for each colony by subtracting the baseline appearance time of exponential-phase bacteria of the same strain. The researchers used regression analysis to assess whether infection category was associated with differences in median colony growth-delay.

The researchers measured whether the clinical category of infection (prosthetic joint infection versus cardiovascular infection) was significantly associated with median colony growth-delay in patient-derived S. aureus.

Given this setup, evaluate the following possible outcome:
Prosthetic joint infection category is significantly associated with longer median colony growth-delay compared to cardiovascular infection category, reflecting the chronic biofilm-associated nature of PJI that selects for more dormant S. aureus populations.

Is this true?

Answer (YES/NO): NO